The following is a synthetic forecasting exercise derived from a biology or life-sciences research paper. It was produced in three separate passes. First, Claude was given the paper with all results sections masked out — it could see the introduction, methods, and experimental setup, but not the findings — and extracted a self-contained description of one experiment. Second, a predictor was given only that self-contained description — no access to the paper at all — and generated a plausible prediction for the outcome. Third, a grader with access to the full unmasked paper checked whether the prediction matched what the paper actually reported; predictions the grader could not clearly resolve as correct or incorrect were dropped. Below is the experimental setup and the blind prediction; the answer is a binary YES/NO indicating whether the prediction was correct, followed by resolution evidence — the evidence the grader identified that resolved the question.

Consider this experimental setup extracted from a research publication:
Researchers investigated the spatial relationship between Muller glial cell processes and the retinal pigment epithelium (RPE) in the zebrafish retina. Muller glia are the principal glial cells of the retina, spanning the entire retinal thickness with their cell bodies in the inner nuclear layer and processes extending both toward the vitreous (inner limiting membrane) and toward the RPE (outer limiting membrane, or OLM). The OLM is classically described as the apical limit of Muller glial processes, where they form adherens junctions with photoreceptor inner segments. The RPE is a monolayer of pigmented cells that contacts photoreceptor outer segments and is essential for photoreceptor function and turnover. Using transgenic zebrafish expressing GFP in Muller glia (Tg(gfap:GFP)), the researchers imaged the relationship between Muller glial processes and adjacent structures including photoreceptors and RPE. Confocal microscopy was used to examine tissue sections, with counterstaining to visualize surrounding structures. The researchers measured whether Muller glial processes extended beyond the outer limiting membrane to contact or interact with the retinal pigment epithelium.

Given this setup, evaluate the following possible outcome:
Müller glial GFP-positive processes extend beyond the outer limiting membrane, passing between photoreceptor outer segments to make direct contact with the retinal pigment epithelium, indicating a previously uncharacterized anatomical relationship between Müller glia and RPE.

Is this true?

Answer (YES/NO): NO